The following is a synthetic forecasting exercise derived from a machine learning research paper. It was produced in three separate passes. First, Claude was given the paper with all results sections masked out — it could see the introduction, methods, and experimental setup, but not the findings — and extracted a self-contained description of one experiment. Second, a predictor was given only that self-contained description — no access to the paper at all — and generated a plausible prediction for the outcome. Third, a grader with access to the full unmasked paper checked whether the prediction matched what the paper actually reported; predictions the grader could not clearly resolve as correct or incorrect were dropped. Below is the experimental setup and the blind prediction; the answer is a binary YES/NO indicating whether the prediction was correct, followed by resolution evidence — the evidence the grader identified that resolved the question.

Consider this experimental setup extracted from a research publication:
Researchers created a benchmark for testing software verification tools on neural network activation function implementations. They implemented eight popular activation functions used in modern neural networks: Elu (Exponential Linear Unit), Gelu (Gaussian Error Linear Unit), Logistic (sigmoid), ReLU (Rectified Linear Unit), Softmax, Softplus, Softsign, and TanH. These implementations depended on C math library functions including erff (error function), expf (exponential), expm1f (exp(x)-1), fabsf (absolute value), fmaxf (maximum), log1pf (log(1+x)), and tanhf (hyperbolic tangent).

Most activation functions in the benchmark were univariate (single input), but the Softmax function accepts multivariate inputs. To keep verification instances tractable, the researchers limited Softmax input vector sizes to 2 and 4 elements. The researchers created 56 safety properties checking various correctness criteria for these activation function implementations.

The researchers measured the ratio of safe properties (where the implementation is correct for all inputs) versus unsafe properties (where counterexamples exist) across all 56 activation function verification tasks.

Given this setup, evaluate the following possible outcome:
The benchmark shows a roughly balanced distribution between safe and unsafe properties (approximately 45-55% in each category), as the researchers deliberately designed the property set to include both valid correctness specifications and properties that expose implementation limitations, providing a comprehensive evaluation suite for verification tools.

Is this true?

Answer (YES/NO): NO